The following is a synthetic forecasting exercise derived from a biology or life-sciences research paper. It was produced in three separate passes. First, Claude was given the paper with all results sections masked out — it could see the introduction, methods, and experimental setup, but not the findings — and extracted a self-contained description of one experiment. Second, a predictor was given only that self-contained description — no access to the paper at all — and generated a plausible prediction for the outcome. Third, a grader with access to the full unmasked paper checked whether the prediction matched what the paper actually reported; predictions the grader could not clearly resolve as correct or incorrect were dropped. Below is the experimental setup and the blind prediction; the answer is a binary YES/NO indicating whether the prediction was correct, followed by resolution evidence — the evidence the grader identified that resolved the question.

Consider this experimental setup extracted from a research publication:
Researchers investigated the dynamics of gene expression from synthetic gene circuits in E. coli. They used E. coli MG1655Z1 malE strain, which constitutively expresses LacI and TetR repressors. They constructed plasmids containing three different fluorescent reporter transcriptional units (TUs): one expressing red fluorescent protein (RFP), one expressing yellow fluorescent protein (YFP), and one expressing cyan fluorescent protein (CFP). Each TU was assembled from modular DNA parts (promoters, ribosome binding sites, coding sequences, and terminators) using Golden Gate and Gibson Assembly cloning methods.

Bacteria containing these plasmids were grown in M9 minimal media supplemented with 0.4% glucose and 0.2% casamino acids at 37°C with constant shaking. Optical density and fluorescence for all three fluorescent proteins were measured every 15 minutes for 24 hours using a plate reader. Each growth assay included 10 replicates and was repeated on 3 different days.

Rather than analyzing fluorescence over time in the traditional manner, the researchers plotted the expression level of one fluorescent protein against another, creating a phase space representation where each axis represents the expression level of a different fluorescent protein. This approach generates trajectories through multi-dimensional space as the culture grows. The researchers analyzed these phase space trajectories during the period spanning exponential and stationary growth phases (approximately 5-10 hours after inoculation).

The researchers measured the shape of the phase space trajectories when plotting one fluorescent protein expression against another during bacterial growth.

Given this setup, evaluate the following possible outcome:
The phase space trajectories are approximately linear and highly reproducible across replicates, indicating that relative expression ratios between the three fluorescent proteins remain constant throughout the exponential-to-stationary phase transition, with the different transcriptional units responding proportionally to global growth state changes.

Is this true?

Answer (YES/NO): NO